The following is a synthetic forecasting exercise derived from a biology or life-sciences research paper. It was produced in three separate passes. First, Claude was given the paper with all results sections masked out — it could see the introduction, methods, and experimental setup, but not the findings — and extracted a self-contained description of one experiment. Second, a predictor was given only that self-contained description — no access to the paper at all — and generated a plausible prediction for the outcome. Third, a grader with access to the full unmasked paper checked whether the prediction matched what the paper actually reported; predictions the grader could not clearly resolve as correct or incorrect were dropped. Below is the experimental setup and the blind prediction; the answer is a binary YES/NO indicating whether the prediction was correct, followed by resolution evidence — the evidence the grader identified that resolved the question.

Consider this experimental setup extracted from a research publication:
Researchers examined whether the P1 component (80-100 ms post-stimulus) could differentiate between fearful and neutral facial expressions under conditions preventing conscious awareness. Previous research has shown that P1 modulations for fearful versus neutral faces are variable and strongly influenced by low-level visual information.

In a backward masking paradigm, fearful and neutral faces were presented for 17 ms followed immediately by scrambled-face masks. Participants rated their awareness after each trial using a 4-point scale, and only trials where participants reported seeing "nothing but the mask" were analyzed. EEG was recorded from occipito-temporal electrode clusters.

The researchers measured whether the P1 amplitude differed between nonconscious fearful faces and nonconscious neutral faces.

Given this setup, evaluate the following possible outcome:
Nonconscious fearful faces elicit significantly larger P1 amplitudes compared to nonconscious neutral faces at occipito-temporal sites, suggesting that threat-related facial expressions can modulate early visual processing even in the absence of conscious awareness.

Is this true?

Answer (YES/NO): NO